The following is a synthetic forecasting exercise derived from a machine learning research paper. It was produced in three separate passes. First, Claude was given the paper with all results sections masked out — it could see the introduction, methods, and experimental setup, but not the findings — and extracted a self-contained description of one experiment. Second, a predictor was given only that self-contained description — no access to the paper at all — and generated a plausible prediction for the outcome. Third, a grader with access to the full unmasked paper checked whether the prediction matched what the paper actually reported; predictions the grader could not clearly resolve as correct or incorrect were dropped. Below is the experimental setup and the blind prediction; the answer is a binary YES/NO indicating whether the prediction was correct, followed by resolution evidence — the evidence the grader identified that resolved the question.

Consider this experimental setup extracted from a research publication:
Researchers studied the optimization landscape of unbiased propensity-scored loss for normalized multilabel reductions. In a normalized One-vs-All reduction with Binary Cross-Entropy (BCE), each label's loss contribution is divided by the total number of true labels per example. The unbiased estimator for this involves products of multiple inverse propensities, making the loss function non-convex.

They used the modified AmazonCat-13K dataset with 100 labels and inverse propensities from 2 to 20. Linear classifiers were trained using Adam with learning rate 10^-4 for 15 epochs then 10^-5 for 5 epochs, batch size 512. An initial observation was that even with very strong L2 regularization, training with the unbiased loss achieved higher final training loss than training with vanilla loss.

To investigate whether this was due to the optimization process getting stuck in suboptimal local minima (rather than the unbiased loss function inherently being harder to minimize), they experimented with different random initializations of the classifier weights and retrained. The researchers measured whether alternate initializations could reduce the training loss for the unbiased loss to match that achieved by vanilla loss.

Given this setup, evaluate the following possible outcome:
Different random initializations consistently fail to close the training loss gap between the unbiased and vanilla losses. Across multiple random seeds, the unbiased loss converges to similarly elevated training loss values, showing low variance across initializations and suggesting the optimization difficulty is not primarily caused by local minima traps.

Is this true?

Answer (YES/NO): NO